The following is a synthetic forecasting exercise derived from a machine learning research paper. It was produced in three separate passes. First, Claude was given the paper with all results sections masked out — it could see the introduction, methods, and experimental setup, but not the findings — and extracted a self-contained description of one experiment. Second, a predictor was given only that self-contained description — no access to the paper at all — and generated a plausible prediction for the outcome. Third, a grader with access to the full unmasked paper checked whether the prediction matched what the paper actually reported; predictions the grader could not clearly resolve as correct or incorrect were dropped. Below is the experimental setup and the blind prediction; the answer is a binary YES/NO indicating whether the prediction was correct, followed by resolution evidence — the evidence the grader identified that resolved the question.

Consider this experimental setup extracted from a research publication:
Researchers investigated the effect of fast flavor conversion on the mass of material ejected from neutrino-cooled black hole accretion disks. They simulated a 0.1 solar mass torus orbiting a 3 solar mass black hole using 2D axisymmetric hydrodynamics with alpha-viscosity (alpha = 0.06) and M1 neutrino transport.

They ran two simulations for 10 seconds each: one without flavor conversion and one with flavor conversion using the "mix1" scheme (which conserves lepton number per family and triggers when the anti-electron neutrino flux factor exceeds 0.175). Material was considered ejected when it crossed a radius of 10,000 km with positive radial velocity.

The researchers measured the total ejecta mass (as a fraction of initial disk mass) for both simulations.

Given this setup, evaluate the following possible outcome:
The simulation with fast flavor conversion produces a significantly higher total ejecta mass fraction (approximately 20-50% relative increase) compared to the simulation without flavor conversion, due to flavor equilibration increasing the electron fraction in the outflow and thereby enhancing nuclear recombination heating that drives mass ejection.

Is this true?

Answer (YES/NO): NO